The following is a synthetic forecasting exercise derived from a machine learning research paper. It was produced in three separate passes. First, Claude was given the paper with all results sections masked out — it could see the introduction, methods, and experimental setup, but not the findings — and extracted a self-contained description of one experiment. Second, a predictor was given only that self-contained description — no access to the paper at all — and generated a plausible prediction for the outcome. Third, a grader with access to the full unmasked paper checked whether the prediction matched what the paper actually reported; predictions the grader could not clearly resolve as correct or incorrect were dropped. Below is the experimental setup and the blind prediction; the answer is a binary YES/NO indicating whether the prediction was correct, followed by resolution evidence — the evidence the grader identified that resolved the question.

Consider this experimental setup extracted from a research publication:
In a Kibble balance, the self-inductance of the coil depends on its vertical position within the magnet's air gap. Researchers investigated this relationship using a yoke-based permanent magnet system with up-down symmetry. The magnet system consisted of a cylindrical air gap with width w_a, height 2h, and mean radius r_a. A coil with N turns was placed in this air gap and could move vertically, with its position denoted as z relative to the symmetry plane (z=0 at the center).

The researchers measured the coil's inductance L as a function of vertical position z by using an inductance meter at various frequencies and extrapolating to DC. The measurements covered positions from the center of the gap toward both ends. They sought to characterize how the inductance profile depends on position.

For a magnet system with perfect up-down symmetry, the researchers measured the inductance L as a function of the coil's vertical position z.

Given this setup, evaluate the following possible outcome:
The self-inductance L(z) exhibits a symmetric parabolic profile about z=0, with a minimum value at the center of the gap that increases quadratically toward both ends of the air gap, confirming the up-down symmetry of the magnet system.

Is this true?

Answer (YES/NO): NO